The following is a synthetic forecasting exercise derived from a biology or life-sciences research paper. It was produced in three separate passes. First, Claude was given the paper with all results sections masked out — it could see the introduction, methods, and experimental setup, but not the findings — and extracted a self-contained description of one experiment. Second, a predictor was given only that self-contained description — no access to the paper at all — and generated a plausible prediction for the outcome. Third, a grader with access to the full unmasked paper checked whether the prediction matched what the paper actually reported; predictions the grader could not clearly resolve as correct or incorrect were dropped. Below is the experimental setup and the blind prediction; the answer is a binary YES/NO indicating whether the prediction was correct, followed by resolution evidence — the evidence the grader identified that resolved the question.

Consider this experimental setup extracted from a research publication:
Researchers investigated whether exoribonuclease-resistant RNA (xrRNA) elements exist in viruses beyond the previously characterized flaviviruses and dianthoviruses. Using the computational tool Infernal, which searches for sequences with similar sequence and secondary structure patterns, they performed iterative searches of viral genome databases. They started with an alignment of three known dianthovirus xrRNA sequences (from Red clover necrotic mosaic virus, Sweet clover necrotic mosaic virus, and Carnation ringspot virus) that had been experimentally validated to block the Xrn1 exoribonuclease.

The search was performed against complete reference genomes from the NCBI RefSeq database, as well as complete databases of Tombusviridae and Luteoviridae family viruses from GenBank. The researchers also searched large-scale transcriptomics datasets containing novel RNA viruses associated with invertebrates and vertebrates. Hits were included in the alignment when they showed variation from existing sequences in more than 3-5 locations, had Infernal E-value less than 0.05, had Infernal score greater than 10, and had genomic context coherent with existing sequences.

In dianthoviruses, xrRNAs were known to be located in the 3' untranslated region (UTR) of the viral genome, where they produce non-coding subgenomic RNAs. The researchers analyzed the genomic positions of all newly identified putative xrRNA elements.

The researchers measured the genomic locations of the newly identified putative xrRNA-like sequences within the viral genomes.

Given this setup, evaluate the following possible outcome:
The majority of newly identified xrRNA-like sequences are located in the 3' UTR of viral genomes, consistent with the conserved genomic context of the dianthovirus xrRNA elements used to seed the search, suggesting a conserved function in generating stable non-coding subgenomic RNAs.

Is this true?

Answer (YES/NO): NO